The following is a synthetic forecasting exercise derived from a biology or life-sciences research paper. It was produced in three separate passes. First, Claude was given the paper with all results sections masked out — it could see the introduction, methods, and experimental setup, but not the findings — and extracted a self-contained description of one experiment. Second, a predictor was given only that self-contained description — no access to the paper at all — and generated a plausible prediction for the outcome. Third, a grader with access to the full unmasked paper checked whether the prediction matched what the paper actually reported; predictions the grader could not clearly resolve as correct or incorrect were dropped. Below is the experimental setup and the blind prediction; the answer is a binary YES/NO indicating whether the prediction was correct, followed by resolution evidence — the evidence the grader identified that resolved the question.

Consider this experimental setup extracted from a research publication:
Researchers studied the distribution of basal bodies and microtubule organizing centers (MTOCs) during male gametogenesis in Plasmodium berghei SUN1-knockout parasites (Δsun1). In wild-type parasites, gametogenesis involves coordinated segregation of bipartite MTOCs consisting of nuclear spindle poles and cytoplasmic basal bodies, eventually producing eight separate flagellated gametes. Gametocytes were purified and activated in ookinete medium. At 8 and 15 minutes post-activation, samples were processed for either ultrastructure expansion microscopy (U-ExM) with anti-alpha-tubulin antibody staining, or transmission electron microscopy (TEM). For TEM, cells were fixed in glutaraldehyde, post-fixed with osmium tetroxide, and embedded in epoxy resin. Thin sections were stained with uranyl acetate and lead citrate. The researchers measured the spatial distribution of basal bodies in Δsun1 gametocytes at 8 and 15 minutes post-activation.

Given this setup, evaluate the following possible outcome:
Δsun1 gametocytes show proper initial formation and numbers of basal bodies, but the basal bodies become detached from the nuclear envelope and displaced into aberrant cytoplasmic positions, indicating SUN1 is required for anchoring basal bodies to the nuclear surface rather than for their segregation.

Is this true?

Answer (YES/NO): NO